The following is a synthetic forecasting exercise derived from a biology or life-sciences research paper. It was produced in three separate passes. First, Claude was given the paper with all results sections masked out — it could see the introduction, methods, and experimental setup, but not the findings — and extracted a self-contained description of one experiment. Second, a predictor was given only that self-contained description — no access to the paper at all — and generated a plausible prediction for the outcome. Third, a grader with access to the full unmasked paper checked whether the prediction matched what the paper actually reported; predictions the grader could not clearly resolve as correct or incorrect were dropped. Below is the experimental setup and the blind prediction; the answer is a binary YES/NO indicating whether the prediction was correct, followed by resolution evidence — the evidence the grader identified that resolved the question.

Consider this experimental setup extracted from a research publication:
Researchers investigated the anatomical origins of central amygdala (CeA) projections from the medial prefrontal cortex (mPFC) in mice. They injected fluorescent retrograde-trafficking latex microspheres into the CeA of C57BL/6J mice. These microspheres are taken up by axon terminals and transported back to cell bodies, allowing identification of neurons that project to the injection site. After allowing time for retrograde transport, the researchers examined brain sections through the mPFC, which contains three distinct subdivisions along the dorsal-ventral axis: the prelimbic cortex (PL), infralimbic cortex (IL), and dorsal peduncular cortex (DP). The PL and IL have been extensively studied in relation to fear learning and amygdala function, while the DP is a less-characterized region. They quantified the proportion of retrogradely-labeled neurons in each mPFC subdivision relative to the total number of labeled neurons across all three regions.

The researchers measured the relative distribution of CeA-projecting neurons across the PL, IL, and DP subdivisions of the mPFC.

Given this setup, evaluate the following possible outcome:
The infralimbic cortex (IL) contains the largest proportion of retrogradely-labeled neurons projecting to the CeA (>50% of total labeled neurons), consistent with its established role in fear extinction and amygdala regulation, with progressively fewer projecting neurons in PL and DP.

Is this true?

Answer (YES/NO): NO